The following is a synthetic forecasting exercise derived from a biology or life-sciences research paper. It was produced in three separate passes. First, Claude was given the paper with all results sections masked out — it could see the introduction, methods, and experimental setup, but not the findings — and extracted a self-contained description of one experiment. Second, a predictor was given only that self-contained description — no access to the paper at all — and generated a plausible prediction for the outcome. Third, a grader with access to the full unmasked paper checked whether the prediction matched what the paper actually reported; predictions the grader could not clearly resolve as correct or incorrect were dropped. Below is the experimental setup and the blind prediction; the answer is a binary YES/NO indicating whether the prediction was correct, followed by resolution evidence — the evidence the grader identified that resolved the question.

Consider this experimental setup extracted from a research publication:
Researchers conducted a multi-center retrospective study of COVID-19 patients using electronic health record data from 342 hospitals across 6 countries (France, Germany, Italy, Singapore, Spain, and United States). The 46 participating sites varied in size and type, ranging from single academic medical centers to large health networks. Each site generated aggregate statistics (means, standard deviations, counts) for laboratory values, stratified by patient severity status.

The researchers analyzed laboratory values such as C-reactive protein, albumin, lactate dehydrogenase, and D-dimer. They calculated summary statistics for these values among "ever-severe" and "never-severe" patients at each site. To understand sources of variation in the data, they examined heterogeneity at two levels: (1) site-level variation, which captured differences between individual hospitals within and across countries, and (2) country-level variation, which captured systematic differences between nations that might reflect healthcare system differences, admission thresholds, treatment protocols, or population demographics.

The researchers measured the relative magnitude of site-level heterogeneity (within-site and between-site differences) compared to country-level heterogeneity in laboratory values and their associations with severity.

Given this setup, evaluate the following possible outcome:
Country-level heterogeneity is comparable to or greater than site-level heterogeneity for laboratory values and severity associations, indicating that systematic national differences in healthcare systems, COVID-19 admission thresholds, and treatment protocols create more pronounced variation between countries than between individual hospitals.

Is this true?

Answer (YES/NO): NO